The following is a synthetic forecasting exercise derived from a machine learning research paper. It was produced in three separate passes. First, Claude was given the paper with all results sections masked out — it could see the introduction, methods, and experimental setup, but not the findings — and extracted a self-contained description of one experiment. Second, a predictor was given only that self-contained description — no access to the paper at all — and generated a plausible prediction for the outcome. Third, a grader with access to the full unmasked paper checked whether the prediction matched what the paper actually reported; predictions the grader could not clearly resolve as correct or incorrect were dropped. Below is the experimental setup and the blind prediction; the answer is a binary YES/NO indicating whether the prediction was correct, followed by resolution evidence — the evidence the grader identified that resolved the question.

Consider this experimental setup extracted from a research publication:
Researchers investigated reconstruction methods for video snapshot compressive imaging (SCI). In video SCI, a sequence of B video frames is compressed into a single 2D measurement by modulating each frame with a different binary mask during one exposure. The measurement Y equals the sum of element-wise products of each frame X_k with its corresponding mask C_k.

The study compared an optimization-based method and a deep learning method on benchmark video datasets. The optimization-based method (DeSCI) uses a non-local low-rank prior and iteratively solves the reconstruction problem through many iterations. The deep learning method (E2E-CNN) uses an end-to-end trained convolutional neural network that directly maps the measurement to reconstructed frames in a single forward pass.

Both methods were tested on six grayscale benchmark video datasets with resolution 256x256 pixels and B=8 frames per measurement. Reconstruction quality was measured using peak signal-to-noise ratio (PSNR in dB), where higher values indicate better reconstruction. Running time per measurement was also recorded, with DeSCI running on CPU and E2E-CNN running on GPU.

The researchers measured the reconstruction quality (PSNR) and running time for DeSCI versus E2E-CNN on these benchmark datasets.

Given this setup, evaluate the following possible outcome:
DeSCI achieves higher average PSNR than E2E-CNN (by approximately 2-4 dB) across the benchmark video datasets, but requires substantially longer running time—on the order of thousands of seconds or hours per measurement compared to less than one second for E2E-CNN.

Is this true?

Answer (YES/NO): YES